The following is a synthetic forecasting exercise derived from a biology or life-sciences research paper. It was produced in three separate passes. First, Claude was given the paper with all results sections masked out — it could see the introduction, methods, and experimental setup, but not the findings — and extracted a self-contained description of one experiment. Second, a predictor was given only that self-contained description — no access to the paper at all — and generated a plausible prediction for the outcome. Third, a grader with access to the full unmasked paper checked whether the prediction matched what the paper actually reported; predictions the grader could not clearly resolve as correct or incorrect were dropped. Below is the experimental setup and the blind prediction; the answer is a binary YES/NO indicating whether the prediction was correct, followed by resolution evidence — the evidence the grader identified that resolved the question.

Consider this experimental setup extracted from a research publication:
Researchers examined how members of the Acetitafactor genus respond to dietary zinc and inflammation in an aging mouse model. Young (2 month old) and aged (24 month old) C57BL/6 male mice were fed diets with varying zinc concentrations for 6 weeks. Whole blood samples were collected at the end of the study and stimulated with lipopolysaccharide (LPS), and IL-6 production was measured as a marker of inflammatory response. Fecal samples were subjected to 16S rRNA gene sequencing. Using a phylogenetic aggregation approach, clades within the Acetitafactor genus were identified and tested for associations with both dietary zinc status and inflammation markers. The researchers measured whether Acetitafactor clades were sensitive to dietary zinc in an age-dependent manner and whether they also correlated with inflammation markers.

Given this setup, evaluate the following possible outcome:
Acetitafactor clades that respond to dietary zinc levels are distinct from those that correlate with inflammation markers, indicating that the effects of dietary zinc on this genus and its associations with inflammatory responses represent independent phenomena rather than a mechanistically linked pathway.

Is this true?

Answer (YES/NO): NO